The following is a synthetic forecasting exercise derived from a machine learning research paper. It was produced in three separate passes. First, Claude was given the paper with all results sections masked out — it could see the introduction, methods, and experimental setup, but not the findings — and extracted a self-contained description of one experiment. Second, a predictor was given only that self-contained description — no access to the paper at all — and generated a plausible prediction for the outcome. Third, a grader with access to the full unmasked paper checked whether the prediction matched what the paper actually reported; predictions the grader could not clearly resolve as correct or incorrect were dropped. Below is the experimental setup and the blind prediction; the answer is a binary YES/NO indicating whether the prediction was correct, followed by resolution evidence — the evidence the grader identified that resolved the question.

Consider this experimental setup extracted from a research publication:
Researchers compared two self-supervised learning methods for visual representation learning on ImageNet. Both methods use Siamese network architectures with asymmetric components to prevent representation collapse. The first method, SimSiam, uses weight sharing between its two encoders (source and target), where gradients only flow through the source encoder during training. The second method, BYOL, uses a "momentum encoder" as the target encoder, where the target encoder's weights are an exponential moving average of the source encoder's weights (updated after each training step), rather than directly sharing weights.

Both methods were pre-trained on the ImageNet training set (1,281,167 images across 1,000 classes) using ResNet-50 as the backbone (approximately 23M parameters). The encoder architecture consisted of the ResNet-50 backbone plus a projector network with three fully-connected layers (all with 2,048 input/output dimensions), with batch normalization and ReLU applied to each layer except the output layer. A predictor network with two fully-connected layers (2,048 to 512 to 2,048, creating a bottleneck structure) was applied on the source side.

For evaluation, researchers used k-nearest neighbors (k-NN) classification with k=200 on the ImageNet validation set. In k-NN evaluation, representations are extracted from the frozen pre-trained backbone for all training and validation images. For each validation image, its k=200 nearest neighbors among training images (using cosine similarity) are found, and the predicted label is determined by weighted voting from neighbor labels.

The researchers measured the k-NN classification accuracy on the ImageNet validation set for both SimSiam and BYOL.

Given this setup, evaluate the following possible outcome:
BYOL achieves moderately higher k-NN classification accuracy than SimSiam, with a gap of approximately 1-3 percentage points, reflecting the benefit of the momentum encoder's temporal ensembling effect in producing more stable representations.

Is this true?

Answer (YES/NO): NO